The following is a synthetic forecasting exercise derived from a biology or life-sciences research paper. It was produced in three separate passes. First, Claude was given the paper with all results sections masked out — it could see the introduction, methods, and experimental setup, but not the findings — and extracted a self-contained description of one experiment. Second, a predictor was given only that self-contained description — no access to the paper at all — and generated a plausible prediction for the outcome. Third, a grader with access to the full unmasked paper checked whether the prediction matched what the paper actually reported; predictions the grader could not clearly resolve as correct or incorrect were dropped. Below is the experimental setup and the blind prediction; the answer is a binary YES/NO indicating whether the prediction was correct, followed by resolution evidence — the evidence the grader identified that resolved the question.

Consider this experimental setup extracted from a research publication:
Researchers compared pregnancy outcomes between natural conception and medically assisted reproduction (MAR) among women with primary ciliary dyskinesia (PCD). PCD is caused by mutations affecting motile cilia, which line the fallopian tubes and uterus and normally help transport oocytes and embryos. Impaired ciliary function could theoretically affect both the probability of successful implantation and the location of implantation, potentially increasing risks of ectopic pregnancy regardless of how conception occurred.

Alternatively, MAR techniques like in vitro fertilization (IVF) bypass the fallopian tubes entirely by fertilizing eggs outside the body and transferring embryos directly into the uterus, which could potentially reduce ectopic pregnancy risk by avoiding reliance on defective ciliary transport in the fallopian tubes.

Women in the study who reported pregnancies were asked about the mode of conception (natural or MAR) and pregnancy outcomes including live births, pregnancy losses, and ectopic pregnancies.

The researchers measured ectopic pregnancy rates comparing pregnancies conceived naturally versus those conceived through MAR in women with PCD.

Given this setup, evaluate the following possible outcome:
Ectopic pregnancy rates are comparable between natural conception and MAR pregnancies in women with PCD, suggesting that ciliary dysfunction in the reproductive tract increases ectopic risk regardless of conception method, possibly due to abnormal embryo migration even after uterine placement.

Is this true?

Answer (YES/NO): YES